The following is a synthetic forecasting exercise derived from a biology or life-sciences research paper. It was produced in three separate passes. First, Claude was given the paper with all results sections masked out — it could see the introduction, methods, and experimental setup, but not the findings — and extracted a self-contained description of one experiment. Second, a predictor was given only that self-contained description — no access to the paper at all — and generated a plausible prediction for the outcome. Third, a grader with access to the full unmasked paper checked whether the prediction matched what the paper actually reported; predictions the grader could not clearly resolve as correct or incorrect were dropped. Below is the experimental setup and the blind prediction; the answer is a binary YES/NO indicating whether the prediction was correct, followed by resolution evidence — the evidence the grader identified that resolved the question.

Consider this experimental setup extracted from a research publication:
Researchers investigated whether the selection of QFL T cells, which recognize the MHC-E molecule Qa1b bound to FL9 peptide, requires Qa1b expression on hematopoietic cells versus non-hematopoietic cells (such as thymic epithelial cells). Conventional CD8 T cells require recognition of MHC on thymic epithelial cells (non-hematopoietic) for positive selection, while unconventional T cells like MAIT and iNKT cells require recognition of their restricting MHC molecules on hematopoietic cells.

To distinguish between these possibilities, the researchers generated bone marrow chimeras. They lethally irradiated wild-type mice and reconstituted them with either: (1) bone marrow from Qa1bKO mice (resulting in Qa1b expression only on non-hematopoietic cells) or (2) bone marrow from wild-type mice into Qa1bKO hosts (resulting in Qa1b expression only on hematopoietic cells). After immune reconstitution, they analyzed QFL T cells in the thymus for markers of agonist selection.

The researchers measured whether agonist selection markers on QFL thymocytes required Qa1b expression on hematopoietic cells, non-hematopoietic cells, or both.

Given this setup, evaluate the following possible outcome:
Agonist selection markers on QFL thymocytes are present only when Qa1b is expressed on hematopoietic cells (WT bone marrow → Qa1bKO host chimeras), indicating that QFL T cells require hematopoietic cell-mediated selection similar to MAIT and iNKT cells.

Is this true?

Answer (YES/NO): NO